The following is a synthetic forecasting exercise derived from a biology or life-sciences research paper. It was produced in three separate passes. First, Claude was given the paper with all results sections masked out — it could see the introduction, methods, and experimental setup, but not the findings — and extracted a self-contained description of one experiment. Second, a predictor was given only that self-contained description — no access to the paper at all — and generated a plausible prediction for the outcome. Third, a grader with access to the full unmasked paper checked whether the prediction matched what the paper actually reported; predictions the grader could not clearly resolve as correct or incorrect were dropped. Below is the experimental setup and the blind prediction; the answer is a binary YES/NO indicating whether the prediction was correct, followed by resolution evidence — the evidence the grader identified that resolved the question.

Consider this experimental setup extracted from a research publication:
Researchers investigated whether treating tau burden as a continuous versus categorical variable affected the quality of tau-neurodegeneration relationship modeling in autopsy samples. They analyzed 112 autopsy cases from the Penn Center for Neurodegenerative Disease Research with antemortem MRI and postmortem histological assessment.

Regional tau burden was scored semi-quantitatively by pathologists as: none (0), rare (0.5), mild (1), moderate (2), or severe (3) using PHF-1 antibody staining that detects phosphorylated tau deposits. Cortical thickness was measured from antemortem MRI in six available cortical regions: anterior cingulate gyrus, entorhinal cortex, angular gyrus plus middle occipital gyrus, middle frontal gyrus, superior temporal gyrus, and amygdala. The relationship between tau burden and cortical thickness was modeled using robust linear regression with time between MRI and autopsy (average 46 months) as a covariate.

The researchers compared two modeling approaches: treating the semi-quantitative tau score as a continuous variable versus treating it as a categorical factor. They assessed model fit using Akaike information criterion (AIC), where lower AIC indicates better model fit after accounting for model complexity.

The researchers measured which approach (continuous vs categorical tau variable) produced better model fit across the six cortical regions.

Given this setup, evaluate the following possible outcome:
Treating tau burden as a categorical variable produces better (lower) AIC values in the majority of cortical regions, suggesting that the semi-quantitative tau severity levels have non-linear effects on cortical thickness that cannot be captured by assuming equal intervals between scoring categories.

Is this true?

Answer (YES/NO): NO